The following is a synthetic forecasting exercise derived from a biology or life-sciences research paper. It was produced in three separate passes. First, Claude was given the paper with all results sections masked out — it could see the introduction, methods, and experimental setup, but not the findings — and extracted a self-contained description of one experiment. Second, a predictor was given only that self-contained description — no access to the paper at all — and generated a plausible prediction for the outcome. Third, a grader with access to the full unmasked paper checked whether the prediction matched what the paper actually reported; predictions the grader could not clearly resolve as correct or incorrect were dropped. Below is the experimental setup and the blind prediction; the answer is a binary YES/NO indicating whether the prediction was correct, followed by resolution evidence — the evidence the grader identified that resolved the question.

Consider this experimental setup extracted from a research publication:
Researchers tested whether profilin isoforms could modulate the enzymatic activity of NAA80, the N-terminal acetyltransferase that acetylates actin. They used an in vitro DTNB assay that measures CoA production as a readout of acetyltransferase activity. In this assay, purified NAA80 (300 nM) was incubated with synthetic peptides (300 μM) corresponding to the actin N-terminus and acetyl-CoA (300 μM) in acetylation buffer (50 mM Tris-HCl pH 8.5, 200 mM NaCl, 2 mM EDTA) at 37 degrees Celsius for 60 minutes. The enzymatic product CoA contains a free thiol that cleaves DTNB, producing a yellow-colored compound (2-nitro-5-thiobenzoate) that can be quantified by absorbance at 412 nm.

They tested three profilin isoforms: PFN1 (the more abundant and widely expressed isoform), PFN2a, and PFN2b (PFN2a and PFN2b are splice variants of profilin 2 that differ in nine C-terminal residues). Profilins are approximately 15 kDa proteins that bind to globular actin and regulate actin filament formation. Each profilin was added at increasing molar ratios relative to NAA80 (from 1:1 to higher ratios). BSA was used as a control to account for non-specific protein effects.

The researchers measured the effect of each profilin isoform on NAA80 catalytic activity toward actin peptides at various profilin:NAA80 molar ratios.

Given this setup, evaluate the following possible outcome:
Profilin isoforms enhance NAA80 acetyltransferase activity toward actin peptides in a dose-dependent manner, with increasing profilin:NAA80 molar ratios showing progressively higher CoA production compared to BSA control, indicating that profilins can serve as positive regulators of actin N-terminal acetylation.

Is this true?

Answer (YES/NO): NO